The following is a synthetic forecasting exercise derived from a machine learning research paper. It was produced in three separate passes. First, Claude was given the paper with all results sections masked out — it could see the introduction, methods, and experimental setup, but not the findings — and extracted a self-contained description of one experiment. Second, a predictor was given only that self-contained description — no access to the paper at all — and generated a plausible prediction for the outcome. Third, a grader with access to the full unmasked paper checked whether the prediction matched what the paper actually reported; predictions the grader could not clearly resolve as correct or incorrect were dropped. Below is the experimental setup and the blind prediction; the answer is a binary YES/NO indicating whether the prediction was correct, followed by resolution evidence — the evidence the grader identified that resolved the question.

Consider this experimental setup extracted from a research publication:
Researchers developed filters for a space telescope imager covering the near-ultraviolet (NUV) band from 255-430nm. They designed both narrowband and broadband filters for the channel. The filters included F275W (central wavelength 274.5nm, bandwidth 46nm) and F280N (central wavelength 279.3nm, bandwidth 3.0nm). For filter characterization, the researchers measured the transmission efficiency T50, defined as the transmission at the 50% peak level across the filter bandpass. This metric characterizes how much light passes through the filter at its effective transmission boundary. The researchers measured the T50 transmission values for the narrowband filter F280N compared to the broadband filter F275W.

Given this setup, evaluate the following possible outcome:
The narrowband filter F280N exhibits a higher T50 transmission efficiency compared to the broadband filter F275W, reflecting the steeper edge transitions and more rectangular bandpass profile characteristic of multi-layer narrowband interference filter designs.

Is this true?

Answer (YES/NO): YES